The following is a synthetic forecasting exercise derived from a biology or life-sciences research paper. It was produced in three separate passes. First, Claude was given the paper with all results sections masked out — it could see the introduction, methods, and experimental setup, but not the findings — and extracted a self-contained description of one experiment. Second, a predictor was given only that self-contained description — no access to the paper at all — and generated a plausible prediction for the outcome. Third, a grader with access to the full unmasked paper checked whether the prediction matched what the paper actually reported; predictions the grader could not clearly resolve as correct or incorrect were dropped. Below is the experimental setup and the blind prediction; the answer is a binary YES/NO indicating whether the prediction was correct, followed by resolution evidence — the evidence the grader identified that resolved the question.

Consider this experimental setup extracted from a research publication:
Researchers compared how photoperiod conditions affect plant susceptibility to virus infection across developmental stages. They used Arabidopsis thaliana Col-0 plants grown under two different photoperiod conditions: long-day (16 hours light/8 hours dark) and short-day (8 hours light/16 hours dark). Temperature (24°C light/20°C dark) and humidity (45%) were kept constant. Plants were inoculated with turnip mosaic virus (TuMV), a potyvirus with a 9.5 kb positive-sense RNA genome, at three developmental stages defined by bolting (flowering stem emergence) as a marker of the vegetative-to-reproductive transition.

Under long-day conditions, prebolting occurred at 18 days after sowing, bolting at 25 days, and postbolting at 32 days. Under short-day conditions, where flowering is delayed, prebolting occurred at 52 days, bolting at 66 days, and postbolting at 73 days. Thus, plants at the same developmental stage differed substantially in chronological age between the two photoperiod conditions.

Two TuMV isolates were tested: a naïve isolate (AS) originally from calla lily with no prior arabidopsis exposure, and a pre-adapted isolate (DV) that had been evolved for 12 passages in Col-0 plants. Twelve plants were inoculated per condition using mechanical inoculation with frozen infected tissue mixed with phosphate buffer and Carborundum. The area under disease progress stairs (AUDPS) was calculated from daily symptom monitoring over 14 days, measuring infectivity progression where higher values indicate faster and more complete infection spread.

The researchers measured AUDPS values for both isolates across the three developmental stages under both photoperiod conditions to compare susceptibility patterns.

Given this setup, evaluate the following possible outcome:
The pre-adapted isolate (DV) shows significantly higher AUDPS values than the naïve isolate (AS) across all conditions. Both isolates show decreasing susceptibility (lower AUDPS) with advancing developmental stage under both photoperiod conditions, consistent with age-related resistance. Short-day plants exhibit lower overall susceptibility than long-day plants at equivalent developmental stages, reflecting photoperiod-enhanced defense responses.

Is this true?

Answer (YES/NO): NO